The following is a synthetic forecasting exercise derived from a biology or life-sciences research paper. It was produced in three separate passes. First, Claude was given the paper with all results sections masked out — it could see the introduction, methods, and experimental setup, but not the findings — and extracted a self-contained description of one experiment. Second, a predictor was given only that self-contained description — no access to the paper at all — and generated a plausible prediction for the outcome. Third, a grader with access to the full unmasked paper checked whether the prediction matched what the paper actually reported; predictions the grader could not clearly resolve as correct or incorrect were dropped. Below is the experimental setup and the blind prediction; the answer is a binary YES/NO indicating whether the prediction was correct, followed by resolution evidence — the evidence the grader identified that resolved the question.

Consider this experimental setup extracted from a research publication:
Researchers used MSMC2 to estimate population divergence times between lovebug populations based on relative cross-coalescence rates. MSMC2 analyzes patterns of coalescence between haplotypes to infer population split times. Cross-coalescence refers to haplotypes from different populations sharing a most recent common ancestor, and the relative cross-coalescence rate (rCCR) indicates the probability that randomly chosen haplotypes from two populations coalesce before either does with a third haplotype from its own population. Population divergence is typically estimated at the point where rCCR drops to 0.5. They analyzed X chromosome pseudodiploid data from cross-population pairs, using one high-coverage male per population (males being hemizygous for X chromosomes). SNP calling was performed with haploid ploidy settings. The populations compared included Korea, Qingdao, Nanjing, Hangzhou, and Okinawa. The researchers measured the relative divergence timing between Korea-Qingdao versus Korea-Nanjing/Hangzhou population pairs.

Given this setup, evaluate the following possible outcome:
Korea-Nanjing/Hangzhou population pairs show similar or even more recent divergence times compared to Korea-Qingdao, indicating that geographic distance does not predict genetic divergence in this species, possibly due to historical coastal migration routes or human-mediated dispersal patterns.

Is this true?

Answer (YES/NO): NO